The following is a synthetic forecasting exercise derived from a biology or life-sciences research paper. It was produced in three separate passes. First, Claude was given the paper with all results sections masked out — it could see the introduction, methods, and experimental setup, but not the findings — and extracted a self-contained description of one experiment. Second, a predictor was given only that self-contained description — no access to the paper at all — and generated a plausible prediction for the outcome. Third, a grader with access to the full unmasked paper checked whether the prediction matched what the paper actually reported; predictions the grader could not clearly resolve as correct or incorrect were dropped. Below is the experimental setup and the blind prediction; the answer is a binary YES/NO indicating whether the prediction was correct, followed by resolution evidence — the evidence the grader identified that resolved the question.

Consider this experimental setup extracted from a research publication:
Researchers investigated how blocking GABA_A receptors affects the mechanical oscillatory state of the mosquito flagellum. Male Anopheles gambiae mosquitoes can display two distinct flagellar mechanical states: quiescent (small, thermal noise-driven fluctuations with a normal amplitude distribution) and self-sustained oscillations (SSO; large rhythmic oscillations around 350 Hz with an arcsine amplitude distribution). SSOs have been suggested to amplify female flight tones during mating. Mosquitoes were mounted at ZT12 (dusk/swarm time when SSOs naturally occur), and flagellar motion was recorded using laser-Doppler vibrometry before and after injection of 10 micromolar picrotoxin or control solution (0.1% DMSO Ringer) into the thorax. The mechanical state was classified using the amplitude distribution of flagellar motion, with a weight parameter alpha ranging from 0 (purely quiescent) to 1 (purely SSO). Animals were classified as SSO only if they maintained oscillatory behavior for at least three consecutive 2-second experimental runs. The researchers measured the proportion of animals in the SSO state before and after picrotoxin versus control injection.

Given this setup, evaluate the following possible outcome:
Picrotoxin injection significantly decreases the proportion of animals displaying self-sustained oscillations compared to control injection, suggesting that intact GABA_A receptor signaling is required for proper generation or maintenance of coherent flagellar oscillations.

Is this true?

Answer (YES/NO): YES